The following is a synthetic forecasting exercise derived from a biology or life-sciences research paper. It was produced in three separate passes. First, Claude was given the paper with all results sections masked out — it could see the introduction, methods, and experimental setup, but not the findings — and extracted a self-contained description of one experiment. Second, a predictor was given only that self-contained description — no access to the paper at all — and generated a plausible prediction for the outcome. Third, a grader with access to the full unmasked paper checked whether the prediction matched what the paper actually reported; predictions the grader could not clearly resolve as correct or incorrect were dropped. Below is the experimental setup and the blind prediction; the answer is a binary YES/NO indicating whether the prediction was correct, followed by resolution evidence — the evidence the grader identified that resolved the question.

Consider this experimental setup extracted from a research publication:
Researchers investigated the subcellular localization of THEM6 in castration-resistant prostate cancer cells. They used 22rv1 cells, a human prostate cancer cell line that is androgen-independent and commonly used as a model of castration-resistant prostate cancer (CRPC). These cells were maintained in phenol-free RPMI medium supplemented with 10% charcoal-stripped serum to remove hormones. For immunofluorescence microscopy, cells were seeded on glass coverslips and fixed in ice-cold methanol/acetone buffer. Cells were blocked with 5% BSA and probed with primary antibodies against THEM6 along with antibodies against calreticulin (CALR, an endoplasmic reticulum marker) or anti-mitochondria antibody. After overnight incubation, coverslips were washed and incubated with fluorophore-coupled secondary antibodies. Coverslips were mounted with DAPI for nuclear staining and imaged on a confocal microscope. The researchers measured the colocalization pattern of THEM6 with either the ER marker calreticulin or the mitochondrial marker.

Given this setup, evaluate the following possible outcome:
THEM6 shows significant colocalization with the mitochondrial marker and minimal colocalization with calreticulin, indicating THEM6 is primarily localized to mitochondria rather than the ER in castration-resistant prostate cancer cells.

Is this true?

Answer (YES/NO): NO